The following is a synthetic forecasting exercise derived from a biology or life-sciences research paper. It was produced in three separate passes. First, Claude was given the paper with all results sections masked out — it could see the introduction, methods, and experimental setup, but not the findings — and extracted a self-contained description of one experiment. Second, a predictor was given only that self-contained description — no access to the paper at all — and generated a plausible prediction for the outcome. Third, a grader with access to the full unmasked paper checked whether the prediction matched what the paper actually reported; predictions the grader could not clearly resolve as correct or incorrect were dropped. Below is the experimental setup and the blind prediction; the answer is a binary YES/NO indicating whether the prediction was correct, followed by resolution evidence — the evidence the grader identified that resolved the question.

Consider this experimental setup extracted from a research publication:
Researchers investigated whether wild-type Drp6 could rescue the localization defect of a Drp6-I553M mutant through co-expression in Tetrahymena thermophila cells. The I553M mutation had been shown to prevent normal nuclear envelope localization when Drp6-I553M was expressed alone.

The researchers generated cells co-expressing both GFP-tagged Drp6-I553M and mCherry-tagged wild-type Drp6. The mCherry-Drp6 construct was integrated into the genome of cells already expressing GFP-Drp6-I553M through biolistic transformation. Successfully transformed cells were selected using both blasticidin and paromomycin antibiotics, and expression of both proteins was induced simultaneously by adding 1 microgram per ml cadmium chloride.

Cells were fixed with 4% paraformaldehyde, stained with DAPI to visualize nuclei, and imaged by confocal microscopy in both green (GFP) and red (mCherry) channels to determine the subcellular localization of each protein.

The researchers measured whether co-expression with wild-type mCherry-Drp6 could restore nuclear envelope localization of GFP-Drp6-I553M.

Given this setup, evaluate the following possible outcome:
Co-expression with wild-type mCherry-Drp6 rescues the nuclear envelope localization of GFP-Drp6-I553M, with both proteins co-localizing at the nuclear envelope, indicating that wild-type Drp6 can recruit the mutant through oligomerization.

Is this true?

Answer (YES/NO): YES